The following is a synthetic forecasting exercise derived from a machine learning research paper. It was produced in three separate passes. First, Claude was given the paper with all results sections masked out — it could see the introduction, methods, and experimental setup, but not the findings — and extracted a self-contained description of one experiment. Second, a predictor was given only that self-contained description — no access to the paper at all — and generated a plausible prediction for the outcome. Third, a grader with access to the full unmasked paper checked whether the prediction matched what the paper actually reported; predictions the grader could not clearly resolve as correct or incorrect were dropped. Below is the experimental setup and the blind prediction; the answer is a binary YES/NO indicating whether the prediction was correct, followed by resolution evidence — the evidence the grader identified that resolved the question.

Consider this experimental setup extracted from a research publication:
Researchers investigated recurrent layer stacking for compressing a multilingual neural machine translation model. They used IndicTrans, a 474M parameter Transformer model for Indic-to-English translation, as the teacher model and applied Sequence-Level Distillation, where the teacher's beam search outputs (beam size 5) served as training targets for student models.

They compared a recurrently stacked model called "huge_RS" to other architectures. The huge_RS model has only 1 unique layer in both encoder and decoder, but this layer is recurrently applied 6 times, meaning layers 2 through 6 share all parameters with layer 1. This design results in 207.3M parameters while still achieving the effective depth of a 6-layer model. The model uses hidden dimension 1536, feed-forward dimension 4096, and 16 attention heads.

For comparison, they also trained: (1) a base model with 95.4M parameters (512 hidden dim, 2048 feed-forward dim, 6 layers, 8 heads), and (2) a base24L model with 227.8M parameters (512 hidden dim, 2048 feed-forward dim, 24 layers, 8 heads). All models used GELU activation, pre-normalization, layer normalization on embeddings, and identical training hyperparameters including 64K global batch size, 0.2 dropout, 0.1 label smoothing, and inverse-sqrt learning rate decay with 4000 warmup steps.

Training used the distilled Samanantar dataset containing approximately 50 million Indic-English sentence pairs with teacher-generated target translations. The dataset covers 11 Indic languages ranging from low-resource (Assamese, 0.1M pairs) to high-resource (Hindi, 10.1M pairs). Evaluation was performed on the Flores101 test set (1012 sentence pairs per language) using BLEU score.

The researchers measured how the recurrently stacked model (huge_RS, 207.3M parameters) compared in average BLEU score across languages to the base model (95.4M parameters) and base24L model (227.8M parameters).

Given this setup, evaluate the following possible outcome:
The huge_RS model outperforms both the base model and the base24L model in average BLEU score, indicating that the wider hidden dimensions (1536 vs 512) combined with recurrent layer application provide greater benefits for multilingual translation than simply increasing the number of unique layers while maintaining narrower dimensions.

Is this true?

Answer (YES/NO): NO